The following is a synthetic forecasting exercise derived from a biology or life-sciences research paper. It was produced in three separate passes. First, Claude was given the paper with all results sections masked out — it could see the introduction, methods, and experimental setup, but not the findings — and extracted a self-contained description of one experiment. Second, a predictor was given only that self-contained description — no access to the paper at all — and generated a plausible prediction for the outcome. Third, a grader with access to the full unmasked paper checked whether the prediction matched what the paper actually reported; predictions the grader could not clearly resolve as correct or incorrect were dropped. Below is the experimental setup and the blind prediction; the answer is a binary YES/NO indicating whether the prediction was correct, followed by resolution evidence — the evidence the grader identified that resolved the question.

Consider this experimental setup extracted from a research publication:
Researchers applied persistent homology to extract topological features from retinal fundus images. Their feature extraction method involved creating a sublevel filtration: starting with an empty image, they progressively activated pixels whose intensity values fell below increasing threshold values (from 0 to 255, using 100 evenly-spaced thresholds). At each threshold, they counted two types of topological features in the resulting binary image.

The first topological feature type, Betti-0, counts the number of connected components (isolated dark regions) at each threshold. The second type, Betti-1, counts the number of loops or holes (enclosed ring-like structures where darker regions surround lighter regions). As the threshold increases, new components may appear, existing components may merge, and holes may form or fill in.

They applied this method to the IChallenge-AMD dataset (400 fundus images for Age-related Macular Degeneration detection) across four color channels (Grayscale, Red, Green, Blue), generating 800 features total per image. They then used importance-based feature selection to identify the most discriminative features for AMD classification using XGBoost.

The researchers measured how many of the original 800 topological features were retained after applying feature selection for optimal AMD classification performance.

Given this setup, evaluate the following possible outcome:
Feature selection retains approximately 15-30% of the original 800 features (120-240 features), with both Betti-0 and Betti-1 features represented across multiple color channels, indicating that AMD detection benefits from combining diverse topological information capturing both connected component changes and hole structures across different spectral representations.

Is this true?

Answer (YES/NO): NO